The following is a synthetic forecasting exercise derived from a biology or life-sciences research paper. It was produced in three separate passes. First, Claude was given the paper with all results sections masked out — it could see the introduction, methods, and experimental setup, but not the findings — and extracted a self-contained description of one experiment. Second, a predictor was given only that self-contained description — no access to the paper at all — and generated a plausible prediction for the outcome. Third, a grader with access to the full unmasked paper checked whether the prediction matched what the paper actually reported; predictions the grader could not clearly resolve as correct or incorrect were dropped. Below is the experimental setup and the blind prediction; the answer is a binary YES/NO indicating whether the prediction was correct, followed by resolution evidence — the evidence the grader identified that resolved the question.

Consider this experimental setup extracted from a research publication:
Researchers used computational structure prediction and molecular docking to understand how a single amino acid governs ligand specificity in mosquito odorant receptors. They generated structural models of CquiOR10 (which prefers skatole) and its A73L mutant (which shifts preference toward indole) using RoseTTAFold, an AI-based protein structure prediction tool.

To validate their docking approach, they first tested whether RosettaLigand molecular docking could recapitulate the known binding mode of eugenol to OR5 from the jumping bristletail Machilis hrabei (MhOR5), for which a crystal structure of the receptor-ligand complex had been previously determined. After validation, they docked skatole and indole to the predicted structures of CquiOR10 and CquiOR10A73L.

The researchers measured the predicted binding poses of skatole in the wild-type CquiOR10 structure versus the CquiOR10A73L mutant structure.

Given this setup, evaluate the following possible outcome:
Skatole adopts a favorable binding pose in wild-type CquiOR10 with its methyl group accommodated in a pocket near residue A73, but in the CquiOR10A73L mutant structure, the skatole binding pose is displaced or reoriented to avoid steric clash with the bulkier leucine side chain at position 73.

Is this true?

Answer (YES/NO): NO